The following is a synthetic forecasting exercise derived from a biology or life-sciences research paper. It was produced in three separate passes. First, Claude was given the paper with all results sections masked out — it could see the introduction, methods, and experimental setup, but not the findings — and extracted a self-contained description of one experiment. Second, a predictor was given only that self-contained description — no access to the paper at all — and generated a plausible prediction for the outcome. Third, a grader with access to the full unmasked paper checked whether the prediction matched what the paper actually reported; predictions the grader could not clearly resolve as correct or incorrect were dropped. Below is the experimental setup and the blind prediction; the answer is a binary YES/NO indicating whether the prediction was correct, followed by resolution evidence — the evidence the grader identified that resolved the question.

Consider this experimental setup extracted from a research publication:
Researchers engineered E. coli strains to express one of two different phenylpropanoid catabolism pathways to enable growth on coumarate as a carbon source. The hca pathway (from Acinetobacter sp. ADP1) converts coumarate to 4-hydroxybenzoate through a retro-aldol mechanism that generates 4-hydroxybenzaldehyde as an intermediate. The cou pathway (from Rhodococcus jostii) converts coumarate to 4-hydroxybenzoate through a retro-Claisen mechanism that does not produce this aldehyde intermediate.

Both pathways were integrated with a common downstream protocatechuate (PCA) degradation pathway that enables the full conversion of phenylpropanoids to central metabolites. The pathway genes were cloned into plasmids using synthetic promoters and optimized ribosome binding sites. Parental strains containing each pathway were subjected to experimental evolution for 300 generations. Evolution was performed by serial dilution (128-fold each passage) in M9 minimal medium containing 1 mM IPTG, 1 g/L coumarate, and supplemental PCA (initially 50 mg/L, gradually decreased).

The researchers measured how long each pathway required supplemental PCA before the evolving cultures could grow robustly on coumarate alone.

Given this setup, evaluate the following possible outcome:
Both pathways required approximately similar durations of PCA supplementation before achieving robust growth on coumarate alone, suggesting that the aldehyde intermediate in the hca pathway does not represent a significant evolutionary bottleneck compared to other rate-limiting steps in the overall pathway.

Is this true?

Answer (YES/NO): NO